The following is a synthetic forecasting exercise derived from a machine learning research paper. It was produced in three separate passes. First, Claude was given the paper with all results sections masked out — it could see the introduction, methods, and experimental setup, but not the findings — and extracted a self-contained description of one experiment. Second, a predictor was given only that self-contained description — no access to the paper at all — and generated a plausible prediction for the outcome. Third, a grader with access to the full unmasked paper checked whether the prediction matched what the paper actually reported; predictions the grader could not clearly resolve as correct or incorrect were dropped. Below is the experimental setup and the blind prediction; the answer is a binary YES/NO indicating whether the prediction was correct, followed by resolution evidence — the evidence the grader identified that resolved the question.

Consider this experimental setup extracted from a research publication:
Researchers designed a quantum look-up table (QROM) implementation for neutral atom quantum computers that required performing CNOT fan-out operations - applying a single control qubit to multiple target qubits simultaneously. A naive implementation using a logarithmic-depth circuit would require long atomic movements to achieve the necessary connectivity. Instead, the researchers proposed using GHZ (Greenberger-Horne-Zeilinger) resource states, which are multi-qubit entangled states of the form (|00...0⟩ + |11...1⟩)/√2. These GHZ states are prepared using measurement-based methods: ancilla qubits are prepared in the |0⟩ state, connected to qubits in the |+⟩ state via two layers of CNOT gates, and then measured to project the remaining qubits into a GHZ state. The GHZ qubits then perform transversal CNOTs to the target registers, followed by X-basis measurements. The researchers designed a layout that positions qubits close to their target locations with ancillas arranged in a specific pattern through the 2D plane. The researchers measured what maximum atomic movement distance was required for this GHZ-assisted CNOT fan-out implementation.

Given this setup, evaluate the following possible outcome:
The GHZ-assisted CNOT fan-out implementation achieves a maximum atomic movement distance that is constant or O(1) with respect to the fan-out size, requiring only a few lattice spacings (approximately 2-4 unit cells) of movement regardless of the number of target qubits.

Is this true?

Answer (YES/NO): YES